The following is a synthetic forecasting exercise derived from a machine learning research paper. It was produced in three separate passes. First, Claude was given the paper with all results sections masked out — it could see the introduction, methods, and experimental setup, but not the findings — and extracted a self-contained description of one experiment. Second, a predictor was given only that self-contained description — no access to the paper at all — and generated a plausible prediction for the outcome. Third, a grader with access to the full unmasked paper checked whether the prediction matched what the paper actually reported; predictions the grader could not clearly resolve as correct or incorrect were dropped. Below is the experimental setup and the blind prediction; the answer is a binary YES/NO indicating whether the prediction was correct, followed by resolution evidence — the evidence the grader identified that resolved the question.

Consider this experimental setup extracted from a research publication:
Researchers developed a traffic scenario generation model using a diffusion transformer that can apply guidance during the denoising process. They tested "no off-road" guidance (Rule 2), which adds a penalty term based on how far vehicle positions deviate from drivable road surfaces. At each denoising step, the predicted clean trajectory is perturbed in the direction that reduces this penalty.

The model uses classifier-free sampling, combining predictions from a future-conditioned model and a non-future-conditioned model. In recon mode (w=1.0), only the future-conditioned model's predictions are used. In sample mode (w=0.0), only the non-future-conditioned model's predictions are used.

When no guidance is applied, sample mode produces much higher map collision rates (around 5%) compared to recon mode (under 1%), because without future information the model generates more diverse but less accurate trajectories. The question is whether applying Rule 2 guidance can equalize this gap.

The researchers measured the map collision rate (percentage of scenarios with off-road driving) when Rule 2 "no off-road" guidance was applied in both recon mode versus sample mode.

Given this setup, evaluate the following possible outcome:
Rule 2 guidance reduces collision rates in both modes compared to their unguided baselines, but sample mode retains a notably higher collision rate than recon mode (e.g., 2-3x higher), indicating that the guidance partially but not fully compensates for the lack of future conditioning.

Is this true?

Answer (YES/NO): NO